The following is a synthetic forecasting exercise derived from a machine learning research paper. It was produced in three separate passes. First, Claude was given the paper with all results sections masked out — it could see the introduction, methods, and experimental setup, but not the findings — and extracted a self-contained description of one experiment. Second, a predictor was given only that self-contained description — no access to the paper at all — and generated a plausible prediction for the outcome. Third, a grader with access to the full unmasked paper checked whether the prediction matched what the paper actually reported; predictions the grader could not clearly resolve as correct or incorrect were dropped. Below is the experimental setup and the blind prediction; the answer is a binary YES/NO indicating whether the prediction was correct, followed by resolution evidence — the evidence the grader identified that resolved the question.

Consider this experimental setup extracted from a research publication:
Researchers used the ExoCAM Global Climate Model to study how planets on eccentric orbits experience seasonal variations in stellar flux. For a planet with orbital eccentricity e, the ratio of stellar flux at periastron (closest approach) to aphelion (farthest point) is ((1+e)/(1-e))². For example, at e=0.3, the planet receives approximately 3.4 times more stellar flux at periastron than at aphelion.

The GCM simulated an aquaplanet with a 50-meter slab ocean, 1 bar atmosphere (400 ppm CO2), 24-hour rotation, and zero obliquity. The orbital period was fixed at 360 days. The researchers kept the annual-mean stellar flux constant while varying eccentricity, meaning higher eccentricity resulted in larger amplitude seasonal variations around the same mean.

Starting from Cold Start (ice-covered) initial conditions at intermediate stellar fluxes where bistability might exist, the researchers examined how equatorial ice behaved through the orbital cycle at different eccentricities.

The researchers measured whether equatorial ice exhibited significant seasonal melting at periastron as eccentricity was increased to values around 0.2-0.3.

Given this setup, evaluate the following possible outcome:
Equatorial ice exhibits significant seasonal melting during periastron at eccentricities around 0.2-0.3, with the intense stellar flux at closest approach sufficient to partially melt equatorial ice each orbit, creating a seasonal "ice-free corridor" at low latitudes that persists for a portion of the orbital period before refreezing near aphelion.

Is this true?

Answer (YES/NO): NO